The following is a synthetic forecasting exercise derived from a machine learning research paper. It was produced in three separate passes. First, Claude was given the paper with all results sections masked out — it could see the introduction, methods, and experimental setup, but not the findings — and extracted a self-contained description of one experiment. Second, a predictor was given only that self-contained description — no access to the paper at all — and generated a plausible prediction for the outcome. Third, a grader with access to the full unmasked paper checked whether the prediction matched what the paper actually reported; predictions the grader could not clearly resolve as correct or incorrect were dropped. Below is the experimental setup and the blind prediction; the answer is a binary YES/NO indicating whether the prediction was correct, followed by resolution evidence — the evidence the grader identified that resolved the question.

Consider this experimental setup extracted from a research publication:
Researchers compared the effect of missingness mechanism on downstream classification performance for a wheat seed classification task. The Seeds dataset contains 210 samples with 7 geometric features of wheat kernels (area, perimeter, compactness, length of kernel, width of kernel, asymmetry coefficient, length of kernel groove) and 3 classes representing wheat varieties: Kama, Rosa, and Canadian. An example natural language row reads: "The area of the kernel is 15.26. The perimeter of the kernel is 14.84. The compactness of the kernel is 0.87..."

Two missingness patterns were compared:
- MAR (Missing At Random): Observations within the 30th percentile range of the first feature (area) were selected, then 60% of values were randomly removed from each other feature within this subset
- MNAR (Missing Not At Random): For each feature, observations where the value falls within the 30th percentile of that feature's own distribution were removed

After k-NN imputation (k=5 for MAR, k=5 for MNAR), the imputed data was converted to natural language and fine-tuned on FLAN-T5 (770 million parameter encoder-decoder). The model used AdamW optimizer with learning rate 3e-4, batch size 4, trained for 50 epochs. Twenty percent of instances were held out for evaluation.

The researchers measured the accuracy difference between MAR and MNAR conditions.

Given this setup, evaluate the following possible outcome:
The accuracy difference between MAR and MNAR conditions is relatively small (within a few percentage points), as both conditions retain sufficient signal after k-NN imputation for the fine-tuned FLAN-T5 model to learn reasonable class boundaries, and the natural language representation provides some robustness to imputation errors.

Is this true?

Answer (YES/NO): NO